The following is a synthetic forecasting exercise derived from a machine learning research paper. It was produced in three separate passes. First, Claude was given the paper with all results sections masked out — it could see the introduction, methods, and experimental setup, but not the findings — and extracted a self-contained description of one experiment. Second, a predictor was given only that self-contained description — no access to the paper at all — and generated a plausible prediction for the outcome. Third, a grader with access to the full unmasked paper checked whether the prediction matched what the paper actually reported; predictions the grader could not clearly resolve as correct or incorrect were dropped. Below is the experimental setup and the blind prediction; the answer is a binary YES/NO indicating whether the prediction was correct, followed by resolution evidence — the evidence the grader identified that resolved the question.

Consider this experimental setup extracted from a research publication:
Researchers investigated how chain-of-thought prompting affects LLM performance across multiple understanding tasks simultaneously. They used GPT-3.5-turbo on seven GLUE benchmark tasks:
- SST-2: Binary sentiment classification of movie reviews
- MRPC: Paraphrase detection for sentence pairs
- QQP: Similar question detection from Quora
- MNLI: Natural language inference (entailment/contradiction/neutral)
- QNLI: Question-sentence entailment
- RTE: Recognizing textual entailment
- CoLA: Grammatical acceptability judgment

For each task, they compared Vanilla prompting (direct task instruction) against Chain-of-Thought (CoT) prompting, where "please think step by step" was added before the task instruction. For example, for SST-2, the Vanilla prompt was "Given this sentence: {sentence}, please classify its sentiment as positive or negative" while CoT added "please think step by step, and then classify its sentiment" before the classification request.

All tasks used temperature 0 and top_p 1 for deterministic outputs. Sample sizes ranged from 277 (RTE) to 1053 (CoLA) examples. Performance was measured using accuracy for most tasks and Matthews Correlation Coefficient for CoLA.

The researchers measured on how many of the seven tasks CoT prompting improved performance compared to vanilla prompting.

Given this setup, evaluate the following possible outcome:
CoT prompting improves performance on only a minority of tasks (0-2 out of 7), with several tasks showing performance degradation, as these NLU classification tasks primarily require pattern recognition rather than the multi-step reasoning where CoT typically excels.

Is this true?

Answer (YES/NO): NO